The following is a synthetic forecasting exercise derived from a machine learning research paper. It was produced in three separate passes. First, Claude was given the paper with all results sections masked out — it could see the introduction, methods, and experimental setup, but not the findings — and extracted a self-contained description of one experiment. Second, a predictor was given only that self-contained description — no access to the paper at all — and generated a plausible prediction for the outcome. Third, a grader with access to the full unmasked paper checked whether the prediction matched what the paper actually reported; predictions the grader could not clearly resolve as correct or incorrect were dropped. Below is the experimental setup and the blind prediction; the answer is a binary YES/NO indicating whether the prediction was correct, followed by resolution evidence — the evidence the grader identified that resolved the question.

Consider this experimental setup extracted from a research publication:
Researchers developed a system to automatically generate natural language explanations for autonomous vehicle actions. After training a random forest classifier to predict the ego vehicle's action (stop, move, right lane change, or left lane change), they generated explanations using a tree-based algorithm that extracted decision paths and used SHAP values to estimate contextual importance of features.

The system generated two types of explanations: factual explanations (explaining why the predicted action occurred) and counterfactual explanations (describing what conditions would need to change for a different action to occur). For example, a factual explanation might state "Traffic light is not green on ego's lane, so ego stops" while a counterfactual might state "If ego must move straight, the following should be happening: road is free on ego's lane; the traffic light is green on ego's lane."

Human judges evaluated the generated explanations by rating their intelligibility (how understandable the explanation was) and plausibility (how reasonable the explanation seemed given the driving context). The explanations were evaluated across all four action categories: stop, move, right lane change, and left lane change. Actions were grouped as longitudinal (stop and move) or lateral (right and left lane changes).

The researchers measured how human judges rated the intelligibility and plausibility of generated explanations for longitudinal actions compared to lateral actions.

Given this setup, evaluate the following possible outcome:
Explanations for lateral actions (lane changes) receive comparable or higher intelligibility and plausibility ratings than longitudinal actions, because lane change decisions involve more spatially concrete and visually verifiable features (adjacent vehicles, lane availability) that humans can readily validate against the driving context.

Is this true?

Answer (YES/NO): NO